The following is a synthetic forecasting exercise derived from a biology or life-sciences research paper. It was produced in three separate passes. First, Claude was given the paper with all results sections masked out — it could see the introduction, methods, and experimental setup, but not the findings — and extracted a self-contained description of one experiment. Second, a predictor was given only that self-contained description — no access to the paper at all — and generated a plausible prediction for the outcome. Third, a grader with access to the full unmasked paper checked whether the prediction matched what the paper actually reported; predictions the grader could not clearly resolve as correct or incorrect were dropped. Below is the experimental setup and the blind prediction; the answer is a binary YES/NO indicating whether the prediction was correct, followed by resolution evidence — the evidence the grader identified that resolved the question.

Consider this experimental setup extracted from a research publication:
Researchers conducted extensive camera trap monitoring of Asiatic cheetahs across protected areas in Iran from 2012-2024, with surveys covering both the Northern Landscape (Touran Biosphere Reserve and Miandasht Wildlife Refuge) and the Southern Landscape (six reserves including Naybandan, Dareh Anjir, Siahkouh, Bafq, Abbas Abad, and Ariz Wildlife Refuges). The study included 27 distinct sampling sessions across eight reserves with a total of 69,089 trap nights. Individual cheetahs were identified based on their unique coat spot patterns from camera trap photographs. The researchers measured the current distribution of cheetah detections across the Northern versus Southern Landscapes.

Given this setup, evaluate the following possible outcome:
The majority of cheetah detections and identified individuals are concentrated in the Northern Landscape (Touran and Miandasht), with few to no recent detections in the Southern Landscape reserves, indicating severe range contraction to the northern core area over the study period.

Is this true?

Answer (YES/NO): YES